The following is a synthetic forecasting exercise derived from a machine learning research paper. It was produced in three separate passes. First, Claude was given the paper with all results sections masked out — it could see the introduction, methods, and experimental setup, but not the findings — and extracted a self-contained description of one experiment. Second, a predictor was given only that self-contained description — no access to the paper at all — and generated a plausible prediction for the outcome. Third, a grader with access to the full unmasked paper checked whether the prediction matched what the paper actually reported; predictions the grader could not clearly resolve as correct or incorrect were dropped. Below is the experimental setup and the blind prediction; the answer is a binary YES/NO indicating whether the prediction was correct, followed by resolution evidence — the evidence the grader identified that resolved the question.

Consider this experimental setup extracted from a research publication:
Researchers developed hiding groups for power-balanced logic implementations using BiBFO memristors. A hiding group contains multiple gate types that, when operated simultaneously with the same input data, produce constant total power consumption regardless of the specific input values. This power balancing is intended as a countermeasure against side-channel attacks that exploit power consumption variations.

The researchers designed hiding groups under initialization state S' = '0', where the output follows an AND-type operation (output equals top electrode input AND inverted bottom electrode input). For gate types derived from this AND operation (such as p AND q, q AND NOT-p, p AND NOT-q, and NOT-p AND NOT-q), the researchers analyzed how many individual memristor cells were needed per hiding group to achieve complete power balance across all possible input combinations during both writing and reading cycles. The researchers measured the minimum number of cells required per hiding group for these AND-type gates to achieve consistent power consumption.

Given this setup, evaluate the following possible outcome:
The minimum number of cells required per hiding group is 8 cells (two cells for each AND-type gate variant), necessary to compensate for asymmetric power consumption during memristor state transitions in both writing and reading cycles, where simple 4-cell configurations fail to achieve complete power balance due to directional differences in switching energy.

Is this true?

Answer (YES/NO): NO